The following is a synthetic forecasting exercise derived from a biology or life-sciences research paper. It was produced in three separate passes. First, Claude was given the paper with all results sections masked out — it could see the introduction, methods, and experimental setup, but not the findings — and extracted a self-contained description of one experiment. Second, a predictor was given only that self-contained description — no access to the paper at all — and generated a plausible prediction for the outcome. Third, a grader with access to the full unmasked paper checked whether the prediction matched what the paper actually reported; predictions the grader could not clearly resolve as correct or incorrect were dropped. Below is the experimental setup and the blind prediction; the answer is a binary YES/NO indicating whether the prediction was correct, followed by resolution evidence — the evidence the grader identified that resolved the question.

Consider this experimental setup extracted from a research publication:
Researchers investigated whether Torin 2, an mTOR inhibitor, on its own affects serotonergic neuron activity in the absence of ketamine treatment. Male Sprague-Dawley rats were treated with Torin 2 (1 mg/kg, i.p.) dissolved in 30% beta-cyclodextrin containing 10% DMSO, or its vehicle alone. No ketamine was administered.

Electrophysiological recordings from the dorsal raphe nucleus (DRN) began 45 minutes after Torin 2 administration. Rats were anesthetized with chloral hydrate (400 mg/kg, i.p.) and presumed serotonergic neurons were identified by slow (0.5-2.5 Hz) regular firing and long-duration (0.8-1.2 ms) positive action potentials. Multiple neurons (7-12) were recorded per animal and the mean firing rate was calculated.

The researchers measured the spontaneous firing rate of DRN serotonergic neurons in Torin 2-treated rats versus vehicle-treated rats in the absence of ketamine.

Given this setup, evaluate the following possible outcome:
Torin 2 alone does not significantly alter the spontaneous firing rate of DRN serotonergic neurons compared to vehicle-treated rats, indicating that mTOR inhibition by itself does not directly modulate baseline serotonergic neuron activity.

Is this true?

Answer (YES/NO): YES